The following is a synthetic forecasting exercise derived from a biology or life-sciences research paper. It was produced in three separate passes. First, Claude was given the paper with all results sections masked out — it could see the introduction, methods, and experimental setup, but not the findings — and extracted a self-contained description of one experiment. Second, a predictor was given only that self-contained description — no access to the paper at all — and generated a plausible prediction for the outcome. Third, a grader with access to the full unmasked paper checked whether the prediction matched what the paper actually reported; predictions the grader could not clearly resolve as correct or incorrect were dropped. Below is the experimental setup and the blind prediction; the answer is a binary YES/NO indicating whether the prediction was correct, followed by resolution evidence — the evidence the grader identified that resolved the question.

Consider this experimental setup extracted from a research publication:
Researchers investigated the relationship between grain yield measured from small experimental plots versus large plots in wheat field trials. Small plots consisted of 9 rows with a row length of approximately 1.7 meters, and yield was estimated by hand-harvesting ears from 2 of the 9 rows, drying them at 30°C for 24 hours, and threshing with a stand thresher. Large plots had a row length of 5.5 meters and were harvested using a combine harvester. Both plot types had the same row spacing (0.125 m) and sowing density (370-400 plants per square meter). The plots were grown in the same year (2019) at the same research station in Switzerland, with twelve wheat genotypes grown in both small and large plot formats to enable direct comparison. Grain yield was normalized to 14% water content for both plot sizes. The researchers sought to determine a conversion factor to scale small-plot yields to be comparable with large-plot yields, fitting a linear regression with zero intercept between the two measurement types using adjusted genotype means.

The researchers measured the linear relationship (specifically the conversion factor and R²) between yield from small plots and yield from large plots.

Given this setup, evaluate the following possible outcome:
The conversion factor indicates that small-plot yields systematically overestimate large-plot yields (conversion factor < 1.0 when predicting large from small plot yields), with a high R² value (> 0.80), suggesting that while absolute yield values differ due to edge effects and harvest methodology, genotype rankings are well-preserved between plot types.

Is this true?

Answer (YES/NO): NO